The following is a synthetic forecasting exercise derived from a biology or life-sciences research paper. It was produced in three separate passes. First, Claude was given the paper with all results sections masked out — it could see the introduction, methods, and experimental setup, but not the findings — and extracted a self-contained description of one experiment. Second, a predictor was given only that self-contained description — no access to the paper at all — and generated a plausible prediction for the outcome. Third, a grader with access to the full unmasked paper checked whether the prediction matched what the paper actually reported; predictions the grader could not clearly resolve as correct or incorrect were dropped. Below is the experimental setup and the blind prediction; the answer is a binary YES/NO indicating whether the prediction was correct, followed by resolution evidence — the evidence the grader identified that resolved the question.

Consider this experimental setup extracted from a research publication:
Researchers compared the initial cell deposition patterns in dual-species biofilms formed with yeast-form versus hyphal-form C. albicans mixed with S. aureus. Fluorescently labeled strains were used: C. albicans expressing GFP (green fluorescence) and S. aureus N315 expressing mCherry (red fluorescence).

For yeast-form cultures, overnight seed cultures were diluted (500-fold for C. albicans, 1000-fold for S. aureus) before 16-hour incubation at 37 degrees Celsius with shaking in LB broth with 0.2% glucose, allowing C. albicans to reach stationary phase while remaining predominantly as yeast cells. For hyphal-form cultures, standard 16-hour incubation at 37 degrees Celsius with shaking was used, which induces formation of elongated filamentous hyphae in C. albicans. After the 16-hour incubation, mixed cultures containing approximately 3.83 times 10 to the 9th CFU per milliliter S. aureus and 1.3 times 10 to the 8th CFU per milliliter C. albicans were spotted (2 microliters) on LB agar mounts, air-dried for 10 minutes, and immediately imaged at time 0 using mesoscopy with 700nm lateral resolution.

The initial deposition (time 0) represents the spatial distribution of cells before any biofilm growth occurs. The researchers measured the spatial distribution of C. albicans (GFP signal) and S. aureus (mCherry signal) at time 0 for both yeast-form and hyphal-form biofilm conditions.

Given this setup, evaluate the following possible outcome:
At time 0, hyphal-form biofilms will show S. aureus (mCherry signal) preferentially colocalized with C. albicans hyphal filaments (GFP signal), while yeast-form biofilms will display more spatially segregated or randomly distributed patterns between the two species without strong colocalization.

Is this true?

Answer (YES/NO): YES